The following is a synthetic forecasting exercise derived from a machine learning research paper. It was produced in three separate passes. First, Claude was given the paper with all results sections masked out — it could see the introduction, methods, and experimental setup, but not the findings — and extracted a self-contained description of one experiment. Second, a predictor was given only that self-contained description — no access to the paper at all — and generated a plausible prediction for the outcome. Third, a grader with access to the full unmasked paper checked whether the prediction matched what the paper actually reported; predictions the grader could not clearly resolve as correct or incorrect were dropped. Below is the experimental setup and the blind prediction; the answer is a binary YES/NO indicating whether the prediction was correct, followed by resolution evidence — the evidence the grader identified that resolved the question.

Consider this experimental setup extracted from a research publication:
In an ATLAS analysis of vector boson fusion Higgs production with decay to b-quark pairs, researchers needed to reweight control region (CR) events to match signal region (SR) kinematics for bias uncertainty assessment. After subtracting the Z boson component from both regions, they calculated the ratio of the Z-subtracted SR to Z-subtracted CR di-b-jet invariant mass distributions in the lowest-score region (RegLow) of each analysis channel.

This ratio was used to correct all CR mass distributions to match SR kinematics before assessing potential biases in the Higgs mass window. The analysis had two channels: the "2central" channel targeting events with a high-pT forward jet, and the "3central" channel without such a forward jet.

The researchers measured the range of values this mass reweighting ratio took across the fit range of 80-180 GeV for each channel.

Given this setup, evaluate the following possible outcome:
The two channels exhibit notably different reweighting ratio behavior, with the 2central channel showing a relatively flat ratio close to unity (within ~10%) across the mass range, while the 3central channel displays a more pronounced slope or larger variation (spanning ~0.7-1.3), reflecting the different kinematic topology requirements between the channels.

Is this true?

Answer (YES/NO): NO